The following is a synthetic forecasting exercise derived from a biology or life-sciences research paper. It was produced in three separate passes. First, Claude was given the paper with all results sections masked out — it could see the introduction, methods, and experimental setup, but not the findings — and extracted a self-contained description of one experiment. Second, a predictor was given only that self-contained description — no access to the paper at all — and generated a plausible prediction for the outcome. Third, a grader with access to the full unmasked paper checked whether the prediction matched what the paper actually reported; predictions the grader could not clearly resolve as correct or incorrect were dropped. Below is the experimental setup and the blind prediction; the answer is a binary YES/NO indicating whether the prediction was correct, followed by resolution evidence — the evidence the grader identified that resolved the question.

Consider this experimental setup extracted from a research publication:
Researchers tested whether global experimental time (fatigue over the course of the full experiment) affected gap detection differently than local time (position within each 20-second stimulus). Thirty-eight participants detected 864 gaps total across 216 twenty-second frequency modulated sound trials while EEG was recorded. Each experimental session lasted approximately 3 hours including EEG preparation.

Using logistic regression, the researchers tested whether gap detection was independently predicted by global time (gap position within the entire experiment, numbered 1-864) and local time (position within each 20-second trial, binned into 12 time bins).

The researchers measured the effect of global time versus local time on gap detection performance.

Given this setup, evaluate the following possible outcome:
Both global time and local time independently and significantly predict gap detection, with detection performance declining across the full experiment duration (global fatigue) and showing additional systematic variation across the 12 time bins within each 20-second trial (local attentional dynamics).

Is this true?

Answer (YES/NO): NO